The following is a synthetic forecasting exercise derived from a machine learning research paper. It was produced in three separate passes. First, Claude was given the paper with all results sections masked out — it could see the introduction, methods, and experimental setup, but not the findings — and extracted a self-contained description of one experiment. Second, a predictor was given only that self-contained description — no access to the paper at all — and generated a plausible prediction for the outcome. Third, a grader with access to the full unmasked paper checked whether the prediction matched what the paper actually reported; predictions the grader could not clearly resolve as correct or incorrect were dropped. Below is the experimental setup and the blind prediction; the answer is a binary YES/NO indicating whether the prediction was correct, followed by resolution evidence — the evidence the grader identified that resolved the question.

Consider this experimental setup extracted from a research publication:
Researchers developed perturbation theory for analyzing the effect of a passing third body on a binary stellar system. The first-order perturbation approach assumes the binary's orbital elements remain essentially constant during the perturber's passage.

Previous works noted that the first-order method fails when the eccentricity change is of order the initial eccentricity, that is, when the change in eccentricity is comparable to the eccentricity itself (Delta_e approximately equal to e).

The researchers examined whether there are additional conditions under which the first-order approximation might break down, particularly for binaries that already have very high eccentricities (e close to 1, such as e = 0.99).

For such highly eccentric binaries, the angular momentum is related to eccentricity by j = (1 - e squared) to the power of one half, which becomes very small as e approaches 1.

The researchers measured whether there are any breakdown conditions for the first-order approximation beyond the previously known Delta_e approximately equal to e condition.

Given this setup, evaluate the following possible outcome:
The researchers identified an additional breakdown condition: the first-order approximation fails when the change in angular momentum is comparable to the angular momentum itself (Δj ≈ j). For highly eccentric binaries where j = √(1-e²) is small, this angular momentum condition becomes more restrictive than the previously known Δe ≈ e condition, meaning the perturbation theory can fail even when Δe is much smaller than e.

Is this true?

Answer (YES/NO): YES